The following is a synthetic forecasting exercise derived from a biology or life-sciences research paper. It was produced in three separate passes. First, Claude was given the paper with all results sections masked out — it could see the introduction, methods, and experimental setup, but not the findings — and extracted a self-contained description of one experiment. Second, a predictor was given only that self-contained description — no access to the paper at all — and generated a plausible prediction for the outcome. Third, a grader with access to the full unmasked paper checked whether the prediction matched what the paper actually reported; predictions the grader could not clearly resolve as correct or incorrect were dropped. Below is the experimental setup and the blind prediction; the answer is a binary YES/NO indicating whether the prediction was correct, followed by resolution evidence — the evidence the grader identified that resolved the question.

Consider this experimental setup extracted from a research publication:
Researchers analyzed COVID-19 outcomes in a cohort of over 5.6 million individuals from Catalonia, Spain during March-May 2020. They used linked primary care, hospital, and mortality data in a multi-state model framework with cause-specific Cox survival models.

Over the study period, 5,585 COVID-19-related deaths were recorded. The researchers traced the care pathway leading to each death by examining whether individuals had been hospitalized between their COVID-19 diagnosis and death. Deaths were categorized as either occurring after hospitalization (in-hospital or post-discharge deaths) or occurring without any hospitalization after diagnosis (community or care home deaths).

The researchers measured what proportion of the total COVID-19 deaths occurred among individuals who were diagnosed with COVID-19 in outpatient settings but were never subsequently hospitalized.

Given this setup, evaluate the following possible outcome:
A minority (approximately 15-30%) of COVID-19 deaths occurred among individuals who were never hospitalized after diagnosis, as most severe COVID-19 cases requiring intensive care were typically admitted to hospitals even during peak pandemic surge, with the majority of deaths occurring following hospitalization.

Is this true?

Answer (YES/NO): NO